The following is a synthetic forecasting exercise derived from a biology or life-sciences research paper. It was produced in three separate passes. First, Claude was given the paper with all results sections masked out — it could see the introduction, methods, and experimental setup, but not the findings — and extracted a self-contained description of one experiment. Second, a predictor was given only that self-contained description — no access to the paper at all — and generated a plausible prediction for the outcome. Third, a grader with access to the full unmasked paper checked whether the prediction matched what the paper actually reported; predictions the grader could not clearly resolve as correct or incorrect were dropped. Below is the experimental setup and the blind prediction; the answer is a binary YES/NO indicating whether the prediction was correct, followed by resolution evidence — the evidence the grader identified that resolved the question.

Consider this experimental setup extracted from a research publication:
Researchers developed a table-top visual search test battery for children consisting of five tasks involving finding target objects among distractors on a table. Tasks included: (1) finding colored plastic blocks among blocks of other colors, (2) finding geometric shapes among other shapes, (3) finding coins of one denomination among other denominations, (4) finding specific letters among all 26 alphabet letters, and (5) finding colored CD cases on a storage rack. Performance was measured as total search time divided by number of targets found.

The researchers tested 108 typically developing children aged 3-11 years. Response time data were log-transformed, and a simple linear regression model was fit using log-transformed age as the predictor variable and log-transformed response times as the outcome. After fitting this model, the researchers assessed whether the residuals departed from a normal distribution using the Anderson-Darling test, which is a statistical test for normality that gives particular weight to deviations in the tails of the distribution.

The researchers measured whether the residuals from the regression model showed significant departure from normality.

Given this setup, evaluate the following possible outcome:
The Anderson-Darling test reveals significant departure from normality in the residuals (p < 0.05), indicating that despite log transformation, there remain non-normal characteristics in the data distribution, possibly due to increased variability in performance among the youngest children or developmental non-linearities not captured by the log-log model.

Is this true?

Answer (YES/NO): NO